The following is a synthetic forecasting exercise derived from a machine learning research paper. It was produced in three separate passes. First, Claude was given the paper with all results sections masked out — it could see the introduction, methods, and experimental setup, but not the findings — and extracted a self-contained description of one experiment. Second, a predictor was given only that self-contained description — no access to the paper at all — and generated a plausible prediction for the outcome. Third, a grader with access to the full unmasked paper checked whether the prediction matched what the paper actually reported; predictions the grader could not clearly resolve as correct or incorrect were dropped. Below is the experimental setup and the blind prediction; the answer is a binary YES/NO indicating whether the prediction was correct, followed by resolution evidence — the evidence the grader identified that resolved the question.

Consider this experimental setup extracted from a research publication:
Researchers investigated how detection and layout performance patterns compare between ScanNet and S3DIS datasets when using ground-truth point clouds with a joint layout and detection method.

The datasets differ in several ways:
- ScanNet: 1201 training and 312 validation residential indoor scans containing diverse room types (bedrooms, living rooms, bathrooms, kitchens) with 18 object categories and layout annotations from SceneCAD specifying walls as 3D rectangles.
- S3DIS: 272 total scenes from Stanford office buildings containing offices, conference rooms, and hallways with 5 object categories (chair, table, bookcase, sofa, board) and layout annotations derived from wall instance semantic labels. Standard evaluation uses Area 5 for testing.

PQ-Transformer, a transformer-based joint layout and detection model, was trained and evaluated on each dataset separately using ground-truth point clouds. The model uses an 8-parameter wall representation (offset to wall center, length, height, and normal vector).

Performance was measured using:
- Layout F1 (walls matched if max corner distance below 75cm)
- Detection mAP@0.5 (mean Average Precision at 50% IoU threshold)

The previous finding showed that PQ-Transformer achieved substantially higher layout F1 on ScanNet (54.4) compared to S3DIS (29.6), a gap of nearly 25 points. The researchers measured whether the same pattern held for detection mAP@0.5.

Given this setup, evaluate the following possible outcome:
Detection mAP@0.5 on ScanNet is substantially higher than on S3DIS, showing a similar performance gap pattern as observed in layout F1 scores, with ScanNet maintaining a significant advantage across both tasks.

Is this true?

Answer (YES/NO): NO